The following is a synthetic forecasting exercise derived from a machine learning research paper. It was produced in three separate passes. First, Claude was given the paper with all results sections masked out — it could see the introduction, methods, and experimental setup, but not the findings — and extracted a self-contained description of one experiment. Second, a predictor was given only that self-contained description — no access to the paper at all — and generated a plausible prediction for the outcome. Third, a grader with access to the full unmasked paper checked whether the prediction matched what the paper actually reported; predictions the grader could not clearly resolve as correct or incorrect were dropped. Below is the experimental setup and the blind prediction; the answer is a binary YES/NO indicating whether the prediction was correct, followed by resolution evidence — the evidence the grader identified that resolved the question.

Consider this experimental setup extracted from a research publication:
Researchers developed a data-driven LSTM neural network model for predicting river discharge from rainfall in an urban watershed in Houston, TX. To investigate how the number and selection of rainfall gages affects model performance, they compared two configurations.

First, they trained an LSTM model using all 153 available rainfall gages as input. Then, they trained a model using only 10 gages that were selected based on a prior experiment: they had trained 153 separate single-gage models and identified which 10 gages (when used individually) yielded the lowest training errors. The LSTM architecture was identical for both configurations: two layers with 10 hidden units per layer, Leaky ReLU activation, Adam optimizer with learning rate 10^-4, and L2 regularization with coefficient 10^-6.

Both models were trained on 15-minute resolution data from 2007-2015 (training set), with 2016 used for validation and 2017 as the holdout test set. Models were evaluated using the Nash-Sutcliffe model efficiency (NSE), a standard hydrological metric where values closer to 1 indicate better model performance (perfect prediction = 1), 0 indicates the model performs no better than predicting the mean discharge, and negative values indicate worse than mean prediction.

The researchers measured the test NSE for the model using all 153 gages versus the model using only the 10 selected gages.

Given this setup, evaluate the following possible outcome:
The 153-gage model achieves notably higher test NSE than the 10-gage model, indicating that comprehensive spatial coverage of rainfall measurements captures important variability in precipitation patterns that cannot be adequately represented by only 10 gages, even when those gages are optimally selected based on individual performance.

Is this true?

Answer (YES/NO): NO